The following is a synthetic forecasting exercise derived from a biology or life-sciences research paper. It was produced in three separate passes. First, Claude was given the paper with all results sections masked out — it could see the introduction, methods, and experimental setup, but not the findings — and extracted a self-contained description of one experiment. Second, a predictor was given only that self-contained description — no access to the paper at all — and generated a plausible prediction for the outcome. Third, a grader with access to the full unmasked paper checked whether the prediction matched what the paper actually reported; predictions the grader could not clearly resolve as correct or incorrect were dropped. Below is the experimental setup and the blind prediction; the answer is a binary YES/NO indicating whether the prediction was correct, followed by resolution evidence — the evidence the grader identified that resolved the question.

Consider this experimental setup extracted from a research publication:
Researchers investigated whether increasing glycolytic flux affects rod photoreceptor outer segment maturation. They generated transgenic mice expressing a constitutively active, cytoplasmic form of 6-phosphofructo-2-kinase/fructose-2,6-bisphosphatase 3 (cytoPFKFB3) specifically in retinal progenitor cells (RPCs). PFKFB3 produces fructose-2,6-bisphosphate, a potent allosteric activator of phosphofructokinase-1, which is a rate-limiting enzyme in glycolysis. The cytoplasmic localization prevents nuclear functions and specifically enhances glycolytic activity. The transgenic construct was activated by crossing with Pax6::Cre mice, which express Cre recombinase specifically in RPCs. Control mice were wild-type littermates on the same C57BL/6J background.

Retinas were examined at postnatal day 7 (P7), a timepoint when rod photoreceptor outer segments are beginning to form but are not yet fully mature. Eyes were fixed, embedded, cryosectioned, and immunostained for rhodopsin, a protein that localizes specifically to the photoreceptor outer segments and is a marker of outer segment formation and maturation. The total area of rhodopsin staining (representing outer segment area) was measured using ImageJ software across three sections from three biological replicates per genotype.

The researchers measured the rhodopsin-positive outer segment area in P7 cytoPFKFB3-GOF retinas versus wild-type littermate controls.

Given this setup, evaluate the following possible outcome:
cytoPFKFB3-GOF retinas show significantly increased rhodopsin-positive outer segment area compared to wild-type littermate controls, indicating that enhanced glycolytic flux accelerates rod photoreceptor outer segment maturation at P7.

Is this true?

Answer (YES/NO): YES